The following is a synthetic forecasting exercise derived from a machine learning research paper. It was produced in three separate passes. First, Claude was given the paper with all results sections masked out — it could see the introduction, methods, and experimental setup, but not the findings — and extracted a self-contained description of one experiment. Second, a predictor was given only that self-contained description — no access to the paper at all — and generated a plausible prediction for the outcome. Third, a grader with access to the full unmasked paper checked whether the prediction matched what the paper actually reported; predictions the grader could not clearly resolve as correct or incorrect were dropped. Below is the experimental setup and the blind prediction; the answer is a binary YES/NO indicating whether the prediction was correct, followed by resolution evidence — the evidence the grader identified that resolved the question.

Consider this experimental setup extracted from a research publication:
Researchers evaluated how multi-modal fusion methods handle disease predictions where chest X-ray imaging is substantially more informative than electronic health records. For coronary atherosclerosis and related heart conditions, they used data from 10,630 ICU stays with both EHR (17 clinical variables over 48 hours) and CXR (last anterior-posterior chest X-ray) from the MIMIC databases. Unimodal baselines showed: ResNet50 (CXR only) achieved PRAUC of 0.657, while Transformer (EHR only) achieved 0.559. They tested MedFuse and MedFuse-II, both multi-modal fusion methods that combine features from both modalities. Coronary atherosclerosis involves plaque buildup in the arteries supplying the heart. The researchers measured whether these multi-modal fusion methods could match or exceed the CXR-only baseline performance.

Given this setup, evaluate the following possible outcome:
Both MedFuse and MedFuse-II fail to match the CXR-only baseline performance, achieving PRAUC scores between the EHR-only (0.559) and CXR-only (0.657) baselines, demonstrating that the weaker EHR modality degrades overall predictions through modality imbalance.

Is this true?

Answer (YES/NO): YES